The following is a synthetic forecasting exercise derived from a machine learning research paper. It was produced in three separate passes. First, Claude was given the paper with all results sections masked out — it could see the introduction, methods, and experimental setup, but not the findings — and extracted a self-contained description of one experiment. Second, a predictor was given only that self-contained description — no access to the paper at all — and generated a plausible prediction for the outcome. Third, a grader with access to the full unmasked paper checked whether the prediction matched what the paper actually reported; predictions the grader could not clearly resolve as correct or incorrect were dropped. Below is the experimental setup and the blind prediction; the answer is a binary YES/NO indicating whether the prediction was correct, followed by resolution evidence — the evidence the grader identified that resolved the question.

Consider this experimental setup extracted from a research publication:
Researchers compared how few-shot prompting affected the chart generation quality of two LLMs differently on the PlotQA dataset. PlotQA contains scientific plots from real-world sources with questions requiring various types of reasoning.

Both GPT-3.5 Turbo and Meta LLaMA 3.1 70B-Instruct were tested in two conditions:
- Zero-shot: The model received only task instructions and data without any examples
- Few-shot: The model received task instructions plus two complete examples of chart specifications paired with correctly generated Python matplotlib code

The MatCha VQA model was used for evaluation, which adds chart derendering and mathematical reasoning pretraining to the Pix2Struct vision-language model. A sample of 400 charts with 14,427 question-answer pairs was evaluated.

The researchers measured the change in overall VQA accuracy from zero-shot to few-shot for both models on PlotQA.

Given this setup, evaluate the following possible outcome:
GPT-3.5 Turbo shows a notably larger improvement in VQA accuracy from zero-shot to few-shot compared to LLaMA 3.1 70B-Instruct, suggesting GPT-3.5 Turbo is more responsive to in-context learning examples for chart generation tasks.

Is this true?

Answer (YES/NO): NO